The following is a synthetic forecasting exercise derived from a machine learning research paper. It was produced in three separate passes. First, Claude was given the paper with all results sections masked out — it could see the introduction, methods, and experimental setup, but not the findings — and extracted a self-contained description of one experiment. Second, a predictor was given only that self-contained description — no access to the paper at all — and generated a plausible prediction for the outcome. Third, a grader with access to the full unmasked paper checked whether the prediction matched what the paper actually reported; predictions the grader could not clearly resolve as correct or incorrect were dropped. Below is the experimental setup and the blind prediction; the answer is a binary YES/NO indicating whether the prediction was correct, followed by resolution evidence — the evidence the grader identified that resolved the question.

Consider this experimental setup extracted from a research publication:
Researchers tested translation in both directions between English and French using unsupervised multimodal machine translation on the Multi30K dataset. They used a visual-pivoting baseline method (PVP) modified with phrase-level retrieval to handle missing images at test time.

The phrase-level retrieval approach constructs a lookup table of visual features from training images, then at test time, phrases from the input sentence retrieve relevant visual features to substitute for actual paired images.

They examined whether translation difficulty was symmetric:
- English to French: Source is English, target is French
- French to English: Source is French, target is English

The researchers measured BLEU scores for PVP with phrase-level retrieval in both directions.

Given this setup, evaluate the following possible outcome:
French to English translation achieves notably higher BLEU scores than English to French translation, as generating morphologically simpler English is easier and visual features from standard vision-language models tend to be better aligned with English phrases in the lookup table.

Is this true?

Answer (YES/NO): NO